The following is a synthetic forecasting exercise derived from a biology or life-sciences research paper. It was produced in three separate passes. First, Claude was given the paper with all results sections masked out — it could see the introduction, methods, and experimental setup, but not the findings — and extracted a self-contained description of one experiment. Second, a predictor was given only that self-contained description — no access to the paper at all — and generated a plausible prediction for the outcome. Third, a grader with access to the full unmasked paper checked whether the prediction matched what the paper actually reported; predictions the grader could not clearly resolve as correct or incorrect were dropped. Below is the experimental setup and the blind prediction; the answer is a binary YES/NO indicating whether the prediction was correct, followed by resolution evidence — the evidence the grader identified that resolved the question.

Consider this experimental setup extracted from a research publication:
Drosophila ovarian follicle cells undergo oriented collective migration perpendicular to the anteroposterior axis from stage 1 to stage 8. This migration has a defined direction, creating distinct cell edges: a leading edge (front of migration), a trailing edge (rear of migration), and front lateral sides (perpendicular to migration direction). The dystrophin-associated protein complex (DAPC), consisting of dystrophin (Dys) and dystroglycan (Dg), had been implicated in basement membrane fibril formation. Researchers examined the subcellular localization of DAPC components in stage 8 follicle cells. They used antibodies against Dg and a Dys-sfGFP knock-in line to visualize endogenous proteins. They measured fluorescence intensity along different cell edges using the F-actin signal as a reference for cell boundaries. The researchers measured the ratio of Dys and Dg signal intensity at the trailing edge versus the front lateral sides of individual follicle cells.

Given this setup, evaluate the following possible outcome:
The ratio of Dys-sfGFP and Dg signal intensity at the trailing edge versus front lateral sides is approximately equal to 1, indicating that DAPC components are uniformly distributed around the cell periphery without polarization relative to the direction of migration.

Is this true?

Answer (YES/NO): NO